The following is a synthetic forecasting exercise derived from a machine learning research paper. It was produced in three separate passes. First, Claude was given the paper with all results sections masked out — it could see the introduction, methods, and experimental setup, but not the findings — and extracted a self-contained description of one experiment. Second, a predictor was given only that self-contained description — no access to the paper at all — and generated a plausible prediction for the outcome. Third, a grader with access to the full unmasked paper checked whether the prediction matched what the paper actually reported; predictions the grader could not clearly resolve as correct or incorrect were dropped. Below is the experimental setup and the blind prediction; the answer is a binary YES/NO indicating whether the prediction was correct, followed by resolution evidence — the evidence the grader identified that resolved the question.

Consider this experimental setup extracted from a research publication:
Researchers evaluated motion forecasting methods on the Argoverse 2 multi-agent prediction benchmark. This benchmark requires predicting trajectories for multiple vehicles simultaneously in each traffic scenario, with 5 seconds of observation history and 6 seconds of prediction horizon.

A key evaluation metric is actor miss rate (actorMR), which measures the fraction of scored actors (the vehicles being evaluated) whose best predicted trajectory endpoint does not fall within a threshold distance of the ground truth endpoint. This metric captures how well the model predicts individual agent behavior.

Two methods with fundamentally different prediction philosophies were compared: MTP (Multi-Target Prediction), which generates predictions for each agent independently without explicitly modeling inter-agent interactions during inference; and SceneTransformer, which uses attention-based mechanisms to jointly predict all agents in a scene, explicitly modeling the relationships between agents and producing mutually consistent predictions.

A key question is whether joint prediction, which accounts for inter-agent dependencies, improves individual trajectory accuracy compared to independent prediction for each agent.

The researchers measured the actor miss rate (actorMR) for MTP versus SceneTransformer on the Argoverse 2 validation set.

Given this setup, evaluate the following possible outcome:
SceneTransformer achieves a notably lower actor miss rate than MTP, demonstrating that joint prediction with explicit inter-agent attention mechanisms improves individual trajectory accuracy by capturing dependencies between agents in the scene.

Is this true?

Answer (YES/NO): YES